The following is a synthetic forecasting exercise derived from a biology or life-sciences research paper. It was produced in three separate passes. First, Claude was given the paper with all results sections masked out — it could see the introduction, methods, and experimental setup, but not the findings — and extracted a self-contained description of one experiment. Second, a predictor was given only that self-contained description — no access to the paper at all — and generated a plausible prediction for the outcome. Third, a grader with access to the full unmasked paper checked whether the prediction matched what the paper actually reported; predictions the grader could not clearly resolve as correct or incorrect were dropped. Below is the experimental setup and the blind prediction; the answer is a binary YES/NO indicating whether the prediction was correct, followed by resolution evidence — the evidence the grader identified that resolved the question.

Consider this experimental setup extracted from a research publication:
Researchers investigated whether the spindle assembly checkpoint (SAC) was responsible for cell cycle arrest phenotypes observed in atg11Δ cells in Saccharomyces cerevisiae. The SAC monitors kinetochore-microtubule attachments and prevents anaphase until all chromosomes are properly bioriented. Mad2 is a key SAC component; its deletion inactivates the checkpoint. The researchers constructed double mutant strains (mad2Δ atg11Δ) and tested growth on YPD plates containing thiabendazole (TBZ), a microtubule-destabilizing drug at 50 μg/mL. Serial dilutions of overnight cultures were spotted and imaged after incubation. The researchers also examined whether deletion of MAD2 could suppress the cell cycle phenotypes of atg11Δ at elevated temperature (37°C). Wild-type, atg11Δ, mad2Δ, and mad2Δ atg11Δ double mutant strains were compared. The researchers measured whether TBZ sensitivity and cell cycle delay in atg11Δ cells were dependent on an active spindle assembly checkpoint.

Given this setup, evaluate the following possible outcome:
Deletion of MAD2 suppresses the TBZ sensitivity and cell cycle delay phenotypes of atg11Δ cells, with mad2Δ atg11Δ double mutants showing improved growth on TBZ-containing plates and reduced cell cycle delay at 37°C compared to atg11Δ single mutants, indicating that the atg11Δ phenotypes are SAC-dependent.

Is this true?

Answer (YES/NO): NO